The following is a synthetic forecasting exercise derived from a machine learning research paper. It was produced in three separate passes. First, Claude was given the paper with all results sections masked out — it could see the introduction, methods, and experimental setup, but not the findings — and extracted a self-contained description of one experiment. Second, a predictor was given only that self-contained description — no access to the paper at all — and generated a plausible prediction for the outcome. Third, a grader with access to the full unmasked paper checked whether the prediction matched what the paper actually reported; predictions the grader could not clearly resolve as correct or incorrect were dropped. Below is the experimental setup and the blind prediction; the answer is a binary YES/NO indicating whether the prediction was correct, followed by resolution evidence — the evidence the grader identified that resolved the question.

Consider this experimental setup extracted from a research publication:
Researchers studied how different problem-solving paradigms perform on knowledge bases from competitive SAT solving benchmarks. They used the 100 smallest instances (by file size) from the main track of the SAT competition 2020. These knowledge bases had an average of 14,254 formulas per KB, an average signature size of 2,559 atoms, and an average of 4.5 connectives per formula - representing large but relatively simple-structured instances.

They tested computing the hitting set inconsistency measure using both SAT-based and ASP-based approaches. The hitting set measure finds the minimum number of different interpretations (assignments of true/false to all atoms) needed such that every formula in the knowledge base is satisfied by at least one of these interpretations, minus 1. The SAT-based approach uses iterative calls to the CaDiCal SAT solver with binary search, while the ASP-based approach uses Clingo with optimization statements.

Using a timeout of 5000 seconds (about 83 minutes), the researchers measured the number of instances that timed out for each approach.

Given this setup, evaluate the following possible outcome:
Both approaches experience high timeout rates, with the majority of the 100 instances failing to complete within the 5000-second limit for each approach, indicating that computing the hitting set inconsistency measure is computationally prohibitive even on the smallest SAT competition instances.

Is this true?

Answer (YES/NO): YES